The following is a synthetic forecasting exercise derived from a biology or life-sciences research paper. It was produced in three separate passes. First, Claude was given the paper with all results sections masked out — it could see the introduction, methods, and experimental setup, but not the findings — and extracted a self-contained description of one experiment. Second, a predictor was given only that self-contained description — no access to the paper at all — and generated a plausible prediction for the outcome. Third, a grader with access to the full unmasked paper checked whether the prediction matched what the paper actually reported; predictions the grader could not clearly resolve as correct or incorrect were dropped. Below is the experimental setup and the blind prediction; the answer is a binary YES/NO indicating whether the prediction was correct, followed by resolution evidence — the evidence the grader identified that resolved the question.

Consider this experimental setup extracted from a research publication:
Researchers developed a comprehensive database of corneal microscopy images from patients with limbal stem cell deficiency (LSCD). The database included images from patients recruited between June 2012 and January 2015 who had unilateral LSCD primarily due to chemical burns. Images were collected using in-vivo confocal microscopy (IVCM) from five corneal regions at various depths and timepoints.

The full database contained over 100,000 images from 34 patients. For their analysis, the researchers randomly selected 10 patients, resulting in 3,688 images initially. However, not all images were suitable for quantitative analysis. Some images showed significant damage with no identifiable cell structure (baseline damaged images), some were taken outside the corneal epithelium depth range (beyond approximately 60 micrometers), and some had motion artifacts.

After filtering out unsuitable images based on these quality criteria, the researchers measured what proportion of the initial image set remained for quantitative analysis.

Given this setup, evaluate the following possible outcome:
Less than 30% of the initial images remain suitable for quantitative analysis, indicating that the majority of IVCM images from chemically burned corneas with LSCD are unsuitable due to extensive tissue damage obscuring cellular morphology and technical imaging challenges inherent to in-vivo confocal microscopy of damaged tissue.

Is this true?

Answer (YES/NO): NO